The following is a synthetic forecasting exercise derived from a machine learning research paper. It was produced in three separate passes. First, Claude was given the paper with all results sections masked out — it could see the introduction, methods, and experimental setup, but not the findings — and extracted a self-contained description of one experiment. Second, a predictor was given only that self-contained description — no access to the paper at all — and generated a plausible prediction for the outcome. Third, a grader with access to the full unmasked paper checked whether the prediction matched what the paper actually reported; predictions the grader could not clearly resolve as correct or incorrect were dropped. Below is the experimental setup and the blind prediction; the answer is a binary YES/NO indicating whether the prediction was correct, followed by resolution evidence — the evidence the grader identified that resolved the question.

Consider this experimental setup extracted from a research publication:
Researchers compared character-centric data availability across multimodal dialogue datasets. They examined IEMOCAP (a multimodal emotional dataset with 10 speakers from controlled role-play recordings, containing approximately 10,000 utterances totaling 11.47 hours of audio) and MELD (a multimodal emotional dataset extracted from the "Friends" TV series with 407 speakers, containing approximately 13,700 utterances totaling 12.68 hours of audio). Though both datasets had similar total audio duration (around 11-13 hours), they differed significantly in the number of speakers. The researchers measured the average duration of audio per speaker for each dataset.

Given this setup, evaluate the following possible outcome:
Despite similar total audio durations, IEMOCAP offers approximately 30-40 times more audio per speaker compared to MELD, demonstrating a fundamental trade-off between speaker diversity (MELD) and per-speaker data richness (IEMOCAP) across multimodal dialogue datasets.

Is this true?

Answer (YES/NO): NO